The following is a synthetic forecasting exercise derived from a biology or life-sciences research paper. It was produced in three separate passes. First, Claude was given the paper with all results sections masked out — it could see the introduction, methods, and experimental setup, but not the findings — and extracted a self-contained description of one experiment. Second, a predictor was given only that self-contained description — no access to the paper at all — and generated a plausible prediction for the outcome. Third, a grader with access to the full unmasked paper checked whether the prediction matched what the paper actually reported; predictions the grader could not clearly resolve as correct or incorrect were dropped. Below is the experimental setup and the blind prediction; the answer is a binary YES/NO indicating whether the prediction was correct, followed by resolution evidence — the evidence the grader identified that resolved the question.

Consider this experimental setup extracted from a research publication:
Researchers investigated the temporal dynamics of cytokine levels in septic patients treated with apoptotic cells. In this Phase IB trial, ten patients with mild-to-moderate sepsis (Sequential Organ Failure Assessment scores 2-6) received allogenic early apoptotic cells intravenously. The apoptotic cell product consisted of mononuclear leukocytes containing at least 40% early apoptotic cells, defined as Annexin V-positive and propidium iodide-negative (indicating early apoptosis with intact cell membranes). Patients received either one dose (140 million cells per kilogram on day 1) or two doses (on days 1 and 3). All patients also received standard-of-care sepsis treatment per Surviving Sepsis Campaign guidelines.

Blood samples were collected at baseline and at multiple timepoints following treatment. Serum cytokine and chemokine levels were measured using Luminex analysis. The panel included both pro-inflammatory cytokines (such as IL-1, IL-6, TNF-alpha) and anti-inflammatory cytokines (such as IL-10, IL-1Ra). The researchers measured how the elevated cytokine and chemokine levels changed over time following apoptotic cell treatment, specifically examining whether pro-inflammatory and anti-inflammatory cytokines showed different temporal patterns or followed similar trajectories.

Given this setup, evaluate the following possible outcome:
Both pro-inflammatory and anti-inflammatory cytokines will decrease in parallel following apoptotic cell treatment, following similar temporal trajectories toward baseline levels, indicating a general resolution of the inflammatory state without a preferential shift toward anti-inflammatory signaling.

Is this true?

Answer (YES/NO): YES